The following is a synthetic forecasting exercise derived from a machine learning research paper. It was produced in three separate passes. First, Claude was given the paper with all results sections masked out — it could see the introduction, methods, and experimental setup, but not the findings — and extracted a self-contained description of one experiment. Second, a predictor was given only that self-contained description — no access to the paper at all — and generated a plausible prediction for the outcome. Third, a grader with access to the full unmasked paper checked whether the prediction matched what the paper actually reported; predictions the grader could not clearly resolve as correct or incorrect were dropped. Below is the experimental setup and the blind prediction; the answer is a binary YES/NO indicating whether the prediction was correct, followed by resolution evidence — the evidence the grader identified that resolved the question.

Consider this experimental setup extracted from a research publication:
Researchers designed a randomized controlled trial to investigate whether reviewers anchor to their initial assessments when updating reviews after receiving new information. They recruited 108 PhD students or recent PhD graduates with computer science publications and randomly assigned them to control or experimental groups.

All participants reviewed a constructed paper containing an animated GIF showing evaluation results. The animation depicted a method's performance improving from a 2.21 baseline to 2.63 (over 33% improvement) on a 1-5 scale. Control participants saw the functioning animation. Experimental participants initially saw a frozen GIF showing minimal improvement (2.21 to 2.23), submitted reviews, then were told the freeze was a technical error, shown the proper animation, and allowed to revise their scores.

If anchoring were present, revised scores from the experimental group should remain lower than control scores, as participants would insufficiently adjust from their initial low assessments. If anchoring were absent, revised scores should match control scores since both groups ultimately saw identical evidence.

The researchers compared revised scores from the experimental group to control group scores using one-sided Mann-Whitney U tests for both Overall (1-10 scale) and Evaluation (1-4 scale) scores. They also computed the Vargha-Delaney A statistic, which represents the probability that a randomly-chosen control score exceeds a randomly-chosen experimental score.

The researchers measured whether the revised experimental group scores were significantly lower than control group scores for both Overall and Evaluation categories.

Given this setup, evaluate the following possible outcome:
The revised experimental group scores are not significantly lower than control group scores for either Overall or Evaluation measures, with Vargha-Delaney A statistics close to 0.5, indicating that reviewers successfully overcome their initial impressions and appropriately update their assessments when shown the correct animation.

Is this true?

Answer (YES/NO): YES